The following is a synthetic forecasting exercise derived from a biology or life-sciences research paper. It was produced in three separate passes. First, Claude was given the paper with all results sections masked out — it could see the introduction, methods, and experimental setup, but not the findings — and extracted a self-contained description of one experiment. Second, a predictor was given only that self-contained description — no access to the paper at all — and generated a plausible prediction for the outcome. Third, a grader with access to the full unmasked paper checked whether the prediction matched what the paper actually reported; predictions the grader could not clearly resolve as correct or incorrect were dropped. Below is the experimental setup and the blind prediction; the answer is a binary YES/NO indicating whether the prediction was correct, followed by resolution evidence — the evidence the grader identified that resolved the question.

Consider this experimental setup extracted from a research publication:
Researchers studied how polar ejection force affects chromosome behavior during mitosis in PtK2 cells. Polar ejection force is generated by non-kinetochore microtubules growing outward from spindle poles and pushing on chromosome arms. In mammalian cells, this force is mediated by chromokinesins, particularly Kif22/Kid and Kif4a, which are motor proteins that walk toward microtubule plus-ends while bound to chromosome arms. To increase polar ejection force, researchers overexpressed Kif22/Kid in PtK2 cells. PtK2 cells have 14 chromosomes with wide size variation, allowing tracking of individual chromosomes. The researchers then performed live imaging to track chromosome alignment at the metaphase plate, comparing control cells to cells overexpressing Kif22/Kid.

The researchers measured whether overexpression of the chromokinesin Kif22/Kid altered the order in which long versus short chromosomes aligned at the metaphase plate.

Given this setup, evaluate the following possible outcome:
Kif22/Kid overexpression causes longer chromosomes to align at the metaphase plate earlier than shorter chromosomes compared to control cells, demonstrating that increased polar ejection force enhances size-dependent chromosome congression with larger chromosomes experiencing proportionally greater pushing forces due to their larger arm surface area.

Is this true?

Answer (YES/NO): NO